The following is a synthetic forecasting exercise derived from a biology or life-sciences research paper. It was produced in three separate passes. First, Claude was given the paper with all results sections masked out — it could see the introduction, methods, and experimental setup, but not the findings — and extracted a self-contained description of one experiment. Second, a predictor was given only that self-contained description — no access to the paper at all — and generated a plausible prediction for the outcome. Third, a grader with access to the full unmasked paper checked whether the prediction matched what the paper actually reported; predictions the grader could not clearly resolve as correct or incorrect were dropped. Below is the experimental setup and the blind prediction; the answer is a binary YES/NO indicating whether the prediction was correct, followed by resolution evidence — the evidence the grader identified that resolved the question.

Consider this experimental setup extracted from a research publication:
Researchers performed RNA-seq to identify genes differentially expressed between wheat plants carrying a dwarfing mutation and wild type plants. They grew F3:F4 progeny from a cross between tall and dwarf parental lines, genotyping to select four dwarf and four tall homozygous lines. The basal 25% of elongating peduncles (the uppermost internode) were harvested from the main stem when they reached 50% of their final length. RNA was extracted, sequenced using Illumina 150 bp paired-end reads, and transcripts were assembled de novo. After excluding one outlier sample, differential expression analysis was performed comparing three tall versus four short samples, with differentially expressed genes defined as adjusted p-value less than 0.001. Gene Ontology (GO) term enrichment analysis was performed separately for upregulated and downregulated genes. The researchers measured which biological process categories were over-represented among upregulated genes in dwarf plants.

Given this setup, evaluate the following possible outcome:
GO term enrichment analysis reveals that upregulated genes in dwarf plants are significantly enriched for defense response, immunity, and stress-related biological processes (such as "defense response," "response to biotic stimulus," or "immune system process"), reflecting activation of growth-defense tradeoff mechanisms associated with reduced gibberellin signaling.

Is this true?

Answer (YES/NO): NO